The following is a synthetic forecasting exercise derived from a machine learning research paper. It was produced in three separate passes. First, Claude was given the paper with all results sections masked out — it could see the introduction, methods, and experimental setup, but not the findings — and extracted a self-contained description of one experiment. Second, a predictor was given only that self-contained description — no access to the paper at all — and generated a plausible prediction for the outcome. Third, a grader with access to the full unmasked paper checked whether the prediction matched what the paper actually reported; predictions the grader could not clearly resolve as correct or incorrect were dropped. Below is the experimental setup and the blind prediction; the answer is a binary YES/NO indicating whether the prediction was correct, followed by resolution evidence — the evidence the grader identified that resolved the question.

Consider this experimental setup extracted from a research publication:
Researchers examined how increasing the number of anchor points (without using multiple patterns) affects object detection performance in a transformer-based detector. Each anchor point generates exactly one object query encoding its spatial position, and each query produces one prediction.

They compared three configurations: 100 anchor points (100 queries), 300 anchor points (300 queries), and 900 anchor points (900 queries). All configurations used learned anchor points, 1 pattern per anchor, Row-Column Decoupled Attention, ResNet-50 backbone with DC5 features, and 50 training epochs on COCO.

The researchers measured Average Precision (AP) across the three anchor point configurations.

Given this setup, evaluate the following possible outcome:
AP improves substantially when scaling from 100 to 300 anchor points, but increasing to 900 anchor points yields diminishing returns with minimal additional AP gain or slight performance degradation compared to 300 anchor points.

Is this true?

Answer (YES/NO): YES